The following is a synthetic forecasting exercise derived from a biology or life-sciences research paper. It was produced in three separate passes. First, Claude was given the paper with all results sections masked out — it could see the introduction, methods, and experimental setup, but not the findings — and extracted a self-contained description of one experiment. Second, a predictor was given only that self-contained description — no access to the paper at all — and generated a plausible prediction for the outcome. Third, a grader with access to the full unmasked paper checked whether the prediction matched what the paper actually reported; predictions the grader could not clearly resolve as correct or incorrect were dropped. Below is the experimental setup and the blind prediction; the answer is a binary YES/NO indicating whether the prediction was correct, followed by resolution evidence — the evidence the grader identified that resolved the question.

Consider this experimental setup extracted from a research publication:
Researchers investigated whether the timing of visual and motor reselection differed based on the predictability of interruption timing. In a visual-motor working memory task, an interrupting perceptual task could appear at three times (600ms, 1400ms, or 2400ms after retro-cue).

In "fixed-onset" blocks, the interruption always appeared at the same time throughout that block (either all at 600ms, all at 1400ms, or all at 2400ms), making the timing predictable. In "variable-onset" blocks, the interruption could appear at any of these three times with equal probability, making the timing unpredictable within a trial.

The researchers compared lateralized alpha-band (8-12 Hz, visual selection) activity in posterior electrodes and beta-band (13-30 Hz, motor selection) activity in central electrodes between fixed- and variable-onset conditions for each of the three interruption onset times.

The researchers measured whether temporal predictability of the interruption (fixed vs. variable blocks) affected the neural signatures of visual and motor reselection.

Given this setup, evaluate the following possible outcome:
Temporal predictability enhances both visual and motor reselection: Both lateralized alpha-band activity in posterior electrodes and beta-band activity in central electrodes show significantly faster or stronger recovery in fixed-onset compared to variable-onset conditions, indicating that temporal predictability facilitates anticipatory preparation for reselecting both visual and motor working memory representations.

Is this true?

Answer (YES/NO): NO